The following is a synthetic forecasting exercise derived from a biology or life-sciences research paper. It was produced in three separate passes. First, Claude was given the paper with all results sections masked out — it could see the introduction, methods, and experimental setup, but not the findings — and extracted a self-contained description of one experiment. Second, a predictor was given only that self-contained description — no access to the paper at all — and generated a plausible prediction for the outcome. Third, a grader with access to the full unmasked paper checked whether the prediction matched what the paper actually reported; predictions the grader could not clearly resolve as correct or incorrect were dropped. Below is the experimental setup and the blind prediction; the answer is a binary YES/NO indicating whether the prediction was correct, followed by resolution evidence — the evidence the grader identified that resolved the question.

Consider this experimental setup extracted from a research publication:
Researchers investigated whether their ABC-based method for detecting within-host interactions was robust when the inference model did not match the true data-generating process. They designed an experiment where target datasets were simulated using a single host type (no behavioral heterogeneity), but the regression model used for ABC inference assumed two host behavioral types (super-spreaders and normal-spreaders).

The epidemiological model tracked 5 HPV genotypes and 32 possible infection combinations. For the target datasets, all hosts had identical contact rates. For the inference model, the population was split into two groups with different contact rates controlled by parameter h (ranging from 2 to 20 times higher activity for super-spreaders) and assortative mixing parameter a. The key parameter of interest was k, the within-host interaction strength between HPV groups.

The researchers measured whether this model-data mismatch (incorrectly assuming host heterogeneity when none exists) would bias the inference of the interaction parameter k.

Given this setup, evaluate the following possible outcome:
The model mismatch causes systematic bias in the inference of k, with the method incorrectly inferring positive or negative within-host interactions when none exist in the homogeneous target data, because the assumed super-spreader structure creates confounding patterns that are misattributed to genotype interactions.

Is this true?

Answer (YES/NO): NO